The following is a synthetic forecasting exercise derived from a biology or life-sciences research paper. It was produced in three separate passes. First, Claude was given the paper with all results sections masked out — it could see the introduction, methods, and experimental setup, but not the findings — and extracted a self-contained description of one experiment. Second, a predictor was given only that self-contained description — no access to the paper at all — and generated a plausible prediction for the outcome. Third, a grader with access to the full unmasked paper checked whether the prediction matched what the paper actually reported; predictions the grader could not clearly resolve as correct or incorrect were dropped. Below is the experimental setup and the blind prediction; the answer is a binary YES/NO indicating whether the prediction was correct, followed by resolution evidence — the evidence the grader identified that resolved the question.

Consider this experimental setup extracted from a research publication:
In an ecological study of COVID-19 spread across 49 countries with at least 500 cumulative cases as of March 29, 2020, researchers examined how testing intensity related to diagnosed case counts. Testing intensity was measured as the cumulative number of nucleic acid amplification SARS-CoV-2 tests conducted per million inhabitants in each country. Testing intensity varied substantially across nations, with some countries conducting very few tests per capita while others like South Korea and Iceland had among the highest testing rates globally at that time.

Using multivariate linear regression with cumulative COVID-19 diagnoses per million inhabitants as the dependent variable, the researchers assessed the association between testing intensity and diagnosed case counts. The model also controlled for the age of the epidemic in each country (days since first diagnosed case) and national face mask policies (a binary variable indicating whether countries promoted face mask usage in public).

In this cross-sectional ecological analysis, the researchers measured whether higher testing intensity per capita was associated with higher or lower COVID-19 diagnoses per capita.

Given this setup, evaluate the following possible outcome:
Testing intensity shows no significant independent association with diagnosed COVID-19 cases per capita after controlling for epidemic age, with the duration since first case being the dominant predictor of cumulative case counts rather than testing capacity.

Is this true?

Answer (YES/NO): NO